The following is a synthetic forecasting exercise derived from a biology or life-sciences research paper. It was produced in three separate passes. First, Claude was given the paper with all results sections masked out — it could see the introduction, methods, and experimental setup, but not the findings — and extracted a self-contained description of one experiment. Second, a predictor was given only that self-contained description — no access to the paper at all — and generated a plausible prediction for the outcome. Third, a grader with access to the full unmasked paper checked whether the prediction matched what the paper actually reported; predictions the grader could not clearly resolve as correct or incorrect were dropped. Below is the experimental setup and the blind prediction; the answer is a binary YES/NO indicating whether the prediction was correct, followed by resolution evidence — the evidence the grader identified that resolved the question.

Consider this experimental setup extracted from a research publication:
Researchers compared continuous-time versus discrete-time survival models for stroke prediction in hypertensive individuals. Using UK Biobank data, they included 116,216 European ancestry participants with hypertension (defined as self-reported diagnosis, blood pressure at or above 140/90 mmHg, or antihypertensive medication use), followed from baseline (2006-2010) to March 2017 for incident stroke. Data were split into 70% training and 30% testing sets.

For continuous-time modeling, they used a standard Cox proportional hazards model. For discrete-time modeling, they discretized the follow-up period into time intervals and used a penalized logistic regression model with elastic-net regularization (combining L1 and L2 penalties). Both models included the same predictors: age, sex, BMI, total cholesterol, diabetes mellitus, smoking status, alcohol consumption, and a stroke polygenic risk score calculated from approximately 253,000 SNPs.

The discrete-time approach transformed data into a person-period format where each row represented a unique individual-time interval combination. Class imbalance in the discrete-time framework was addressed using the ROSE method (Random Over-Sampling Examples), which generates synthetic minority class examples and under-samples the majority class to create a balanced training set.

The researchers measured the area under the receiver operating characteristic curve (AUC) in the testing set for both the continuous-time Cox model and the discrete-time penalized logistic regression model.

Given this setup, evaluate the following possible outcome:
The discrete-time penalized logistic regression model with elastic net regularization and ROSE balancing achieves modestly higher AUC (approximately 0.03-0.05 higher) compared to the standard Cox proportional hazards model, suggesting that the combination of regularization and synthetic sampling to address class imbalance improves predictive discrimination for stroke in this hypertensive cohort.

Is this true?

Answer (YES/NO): NO